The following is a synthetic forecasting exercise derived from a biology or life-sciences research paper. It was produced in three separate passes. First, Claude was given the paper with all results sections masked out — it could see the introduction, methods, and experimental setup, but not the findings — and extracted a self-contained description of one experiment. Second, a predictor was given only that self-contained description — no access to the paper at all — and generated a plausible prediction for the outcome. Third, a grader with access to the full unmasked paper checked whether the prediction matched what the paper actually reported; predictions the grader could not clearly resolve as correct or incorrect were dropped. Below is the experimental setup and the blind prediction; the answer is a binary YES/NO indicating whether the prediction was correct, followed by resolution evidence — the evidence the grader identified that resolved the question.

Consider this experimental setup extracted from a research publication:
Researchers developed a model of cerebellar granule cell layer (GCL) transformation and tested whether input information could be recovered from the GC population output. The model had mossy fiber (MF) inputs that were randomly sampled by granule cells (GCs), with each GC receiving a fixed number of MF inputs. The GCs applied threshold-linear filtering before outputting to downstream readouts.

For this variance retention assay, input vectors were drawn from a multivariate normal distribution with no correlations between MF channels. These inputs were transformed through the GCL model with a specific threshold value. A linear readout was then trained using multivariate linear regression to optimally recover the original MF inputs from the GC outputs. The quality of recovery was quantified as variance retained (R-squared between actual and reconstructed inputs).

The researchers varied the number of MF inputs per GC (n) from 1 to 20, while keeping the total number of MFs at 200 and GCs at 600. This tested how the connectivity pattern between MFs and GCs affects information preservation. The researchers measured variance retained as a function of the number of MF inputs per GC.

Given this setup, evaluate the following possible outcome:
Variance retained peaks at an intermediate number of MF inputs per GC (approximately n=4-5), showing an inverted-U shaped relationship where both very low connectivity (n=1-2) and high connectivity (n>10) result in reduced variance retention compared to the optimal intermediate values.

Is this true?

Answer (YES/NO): YES